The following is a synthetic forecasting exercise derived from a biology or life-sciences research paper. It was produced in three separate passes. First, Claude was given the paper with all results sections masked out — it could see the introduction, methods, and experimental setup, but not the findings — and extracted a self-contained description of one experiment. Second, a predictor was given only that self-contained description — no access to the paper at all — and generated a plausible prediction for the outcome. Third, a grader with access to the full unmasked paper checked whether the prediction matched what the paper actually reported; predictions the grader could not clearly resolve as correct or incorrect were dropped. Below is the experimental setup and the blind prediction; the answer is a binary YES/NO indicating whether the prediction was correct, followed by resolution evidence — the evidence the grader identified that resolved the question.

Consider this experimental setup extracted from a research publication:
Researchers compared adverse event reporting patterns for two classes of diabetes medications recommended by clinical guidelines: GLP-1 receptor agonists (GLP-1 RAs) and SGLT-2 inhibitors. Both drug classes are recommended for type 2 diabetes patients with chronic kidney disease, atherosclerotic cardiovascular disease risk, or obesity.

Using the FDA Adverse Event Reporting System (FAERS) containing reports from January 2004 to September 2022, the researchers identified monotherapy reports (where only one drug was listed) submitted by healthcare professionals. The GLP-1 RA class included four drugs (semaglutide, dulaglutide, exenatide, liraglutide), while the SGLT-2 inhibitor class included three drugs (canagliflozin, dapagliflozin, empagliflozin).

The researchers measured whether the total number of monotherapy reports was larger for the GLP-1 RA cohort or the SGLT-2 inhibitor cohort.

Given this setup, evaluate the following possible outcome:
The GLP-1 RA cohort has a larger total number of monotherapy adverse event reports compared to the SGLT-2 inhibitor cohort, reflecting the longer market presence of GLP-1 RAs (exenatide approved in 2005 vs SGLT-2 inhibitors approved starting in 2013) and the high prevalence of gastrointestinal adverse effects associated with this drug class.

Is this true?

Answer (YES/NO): YES